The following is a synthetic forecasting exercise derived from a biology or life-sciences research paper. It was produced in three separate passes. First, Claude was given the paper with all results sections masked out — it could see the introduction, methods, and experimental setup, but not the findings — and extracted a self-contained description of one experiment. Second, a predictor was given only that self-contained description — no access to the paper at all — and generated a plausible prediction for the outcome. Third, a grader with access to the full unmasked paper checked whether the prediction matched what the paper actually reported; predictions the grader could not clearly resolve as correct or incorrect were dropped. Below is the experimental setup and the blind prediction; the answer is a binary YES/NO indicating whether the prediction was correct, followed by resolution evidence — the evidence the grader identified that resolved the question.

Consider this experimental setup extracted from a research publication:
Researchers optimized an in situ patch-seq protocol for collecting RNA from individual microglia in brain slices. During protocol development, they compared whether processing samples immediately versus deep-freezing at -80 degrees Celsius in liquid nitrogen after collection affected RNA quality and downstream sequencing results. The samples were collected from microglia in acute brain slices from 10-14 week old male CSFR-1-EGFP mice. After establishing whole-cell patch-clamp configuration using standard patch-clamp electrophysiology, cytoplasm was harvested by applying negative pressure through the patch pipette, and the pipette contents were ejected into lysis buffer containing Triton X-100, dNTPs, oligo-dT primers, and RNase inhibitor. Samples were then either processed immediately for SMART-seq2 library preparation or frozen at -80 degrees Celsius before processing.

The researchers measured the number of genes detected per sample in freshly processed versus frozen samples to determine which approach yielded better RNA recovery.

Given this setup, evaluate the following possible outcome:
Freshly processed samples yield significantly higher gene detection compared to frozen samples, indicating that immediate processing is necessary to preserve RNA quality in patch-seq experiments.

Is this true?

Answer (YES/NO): YES